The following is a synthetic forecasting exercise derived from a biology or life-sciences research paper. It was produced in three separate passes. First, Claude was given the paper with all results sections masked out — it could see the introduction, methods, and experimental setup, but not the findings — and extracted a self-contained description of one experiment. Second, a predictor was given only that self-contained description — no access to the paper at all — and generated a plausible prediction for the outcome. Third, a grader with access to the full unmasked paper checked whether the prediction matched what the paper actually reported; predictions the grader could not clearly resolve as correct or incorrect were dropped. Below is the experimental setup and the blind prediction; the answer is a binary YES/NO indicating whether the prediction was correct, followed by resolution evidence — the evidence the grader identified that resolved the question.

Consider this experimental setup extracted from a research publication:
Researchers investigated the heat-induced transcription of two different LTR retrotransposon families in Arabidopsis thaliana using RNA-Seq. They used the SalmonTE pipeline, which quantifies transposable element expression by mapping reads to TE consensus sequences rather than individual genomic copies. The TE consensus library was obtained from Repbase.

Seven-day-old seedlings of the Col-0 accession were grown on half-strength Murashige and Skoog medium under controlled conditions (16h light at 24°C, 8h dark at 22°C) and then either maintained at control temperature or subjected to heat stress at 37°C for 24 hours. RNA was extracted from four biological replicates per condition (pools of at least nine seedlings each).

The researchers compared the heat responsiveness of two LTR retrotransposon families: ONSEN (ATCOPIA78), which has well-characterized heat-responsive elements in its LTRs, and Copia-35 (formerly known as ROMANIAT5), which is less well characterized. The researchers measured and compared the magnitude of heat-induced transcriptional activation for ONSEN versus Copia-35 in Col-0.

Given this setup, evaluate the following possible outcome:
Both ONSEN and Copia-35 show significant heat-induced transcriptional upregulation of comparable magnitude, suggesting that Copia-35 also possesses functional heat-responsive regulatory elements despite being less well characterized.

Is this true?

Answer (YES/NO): NO